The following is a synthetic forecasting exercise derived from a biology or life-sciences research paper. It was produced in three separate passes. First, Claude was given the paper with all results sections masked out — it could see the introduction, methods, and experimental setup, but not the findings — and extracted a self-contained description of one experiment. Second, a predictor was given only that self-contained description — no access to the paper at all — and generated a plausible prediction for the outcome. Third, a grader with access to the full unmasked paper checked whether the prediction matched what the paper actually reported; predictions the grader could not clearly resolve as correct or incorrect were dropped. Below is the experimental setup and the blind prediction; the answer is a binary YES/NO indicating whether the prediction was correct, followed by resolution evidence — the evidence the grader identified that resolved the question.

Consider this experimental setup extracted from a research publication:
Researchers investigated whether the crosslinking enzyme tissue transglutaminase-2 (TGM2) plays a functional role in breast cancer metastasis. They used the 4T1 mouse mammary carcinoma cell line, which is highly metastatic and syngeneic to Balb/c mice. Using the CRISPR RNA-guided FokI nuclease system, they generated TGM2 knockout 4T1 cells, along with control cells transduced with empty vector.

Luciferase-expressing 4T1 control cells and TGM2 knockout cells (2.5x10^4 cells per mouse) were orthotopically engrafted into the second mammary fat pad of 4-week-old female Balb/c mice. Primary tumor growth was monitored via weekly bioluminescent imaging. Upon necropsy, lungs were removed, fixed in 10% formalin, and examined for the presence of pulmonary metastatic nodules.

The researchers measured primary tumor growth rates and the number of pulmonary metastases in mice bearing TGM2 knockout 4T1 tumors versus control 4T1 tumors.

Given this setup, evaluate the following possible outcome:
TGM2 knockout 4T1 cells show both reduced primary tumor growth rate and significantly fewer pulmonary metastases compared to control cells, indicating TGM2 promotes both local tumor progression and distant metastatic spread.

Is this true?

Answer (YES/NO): YES